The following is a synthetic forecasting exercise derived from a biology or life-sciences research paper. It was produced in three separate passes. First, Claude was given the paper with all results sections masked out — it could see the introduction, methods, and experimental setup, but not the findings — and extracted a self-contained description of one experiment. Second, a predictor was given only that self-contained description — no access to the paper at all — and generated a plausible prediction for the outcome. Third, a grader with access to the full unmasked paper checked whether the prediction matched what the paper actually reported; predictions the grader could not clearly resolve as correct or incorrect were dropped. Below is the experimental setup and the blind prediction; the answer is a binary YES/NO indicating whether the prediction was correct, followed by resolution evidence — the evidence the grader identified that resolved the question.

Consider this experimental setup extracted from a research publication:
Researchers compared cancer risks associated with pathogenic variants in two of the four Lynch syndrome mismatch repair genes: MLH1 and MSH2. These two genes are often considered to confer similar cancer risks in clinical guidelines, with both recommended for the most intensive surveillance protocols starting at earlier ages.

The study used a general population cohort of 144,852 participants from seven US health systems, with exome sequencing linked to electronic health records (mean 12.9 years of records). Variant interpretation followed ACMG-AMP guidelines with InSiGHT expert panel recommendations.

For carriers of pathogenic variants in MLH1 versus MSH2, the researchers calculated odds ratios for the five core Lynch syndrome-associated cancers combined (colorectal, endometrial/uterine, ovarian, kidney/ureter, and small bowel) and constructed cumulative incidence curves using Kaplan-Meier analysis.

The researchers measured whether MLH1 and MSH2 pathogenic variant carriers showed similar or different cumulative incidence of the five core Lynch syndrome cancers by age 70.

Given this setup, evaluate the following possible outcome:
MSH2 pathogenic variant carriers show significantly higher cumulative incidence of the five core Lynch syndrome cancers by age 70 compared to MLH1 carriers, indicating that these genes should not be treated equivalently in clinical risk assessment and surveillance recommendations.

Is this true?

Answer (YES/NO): NO